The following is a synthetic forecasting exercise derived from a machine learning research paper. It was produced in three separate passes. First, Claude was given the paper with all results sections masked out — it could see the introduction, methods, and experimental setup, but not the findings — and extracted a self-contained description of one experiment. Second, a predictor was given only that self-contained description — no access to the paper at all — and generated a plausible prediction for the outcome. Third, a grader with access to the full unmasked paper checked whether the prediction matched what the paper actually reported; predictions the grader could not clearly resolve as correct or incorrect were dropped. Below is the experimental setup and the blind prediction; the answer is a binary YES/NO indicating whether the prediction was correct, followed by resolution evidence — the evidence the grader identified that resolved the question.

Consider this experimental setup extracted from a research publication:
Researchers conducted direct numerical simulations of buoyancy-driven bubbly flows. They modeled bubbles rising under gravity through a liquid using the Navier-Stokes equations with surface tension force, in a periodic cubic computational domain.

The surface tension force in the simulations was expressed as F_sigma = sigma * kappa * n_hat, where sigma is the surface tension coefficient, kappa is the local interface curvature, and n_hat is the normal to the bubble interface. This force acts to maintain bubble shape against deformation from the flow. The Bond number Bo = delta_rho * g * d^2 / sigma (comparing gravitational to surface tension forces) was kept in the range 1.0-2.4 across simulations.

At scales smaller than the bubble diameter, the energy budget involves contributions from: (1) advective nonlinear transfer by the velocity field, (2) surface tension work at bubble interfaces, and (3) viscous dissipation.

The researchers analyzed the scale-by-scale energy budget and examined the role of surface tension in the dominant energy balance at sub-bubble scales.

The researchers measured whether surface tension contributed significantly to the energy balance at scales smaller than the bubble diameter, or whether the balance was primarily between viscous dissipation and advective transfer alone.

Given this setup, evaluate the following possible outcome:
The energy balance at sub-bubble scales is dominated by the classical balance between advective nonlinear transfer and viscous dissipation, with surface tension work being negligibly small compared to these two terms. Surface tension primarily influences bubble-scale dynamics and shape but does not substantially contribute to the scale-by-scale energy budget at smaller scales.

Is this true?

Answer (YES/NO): NO